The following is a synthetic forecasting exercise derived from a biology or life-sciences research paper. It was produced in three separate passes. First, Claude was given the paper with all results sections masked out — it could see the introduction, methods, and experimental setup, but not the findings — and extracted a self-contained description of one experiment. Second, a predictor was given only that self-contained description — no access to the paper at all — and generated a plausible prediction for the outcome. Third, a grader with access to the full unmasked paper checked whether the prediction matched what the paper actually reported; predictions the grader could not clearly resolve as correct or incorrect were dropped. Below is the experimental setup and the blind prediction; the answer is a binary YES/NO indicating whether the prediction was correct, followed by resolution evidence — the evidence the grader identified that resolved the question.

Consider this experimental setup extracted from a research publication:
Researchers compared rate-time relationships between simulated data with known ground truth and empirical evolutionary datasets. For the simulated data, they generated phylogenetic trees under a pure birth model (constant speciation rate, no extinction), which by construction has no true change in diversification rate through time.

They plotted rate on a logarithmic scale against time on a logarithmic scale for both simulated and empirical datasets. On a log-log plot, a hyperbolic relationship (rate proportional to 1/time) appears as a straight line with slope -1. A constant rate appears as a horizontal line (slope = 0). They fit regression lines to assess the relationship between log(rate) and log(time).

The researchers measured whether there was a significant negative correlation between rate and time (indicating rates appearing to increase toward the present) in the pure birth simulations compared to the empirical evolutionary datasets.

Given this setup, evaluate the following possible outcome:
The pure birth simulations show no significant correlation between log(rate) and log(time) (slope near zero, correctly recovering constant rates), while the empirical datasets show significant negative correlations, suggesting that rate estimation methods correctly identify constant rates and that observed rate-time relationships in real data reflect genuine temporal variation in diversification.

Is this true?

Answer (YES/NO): NO